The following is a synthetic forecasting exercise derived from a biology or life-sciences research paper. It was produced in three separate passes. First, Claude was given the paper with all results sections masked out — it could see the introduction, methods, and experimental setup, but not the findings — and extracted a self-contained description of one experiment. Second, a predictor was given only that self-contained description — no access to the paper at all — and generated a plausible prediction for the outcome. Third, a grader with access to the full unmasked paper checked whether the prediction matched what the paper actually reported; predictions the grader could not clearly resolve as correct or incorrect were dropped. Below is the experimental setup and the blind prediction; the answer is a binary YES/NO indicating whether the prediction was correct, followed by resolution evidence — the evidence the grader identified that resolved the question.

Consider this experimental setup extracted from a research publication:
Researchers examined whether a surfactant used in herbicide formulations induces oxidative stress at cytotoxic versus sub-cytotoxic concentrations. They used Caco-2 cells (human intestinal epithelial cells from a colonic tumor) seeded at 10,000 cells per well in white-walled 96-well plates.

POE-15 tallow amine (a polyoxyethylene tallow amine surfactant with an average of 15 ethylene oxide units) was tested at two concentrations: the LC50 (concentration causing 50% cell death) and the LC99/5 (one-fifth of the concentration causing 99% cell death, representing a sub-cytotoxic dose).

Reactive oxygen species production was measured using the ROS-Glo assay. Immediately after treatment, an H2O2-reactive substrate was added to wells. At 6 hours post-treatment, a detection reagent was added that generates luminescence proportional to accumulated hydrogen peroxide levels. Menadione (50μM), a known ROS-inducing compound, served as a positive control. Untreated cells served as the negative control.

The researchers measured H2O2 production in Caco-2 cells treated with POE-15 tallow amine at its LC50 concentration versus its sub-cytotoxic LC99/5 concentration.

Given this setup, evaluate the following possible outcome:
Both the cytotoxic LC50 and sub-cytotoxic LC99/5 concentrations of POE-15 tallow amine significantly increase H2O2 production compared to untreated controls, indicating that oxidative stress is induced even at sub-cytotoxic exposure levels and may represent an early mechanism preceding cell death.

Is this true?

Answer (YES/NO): NO